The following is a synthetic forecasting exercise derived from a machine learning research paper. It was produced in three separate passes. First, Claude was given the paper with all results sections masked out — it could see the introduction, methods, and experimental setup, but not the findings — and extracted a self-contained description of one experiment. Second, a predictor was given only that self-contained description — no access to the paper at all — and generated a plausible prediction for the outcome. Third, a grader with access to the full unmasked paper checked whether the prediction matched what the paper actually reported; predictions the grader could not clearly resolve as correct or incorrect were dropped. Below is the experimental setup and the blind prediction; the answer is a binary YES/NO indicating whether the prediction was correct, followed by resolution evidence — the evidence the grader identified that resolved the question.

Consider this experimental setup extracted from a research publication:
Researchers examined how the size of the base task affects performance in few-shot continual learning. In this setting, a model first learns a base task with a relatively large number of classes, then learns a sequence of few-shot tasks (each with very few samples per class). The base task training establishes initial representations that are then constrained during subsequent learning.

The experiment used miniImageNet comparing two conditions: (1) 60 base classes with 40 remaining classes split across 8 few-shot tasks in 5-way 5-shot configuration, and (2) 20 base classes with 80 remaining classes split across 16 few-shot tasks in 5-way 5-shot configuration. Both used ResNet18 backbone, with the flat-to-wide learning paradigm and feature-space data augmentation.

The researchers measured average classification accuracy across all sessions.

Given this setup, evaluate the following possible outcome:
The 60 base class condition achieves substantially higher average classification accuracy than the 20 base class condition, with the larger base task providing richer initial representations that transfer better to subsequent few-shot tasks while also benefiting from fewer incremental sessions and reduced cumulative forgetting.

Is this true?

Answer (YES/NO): YES